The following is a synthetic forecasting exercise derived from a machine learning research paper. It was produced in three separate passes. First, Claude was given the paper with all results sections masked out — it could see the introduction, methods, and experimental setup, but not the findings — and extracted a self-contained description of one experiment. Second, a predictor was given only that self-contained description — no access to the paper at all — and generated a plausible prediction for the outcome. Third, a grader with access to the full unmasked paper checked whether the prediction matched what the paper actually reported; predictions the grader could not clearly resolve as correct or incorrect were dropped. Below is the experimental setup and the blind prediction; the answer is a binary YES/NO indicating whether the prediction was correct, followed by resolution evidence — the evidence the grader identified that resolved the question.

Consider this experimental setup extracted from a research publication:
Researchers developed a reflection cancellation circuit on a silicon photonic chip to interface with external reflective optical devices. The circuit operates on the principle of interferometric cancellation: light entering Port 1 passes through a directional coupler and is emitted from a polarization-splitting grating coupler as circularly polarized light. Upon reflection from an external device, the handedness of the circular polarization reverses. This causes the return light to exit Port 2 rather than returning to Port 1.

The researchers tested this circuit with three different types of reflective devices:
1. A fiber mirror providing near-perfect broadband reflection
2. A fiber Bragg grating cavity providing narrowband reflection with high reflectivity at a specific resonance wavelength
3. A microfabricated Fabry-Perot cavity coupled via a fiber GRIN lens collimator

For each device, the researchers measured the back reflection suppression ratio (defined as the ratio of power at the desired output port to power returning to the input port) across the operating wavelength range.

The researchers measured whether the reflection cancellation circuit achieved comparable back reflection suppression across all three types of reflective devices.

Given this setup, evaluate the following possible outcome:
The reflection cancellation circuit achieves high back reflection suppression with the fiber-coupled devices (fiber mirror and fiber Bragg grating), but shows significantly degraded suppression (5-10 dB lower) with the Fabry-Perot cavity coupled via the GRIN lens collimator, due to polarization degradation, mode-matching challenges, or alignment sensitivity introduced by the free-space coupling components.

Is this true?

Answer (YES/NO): NO